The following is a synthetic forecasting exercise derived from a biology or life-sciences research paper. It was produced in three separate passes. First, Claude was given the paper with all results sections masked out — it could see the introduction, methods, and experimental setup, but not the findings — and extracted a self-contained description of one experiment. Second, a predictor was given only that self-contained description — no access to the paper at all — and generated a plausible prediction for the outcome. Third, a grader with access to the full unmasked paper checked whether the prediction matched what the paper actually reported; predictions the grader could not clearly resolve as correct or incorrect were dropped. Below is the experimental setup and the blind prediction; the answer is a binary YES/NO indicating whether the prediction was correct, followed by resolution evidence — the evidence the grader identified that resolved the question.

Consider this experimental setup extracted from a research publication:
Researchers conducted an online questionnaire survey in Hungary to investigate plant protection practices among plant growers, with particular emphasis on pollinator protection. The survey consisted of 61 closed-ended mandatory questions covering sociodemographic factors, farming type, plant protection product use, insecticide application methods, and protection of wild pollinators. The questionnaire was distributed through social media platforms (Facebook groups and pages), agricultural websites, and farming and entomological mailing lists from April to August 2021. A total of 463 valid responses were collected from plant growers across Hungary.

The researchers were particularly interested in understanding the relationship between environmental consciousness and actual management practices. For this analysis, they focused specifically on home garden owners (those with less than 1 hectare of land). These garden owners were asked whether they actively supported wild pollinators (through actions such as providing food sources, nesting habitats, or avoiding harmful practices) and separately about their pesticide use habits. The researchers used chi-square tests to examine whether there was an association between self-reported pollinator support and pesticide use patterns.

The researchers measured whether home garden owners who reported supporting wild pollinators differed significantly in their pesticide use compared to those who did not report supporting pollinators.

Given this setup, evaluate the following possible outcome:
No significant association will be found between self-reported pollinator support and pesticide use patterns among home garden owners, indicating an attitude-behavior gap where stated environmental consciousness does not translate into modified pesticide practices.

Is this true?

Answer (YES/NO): NO